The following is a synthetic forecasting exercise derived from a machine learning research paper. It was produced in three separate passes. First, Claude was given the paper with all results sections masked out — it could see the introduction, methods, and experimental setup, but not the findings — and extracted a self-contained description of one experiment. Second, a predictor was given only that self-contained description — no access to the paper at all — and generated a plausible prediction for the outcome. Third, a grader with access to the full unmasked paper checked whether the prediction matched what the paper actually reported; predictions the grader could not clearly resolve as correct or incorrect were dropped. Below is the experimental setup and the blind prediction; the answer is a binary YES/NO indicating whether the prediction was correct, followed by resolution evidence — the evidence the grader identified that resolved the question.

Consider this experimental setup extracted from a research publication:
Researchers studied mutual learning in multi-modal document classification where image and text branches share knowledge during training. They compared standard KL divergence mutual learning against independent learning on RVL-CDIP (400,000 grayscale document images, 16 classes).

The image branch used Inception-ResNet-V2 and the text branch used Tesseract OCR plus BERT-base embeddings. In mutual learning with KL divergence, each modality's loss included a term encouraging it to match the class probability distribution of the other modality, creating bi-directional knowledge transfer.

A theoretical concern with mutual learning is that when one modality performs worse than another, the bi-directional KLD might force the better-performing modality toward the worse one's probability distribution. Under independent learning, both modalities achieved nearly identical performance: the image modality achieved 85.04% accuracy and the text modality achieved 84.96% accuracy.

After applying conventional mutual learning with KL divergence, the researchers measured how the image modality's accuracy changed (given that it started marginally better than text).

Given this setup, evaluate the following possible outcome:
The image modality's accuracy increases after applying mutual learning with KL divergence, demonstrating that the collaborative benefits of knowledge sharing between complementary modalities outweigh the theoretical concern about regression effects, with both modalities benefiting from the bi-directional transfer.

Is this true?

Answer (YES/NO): NO